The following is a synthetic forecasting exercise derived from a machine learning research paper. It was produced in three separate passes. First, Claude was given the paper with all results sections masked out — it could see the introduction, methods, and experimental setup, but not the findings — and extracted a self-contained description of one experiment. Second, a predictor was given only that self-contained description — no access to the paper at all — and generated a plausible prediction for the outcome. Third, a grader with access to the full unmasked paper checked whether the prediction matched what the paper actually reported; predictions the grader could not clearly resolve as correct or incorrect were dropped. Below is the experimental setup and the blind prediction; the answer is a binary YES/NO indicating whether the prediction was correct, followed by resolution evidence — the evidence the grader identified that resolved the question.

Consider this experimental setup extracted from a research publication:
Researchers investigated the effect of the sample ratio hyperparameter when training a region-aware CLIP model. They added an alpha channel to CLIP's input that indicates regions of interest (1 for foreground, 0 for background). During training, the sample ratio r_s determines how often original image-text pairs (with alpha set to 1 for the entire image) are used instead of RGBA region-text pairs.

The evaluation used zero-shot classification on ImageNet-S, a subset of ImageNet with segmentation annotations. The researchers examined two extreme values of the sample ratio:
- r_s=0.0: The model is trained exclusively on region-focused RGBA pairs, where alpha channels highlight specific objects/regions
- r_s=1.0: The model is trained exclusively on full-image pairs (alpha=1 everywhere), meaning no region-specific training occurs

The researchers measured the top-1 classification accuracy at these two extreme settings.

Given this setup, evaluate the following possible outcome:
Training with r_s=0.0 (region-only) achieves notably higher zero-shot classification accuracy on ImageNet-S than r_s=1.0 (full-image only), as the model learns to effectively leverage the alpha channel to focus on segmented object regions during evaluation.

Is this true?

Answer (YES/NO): YES